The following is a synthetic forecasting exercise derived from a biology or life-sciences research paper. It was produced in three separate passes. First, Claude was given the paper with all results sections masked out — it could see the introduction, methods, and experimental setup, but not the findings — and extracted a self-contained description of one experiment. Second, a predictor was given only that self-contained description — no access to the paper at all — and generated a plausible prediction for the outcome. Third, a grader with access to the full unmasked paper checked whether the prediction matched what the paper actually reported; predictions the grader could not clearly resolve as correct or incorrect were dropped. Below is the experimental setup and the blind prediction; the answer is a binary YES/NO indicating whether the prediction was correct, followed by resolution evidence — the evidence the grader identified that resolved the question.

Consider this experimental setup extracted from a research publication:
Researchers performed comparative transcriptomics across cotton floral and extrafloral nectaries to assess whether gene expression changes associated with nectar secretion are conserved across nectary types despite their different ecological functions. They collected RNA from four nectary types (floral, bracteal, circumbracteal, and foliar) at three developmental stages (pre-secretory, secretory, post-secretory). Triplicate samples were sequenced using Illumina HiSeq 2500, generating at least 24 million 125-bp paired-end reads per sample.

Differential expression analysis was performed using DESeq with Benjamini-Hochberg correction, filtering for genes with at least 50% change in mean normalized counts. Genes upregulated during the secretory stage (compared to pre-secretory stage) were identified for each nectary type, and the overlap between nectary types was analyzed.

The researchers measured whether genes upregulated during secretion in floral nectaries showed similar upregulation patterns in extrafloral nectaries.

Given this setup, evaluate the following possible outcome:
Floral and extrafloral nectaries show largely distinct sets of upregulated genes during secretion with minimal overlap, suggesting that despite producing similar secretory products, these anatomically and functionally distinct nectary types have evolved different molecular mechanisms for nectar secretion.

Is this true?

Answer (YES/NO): NO